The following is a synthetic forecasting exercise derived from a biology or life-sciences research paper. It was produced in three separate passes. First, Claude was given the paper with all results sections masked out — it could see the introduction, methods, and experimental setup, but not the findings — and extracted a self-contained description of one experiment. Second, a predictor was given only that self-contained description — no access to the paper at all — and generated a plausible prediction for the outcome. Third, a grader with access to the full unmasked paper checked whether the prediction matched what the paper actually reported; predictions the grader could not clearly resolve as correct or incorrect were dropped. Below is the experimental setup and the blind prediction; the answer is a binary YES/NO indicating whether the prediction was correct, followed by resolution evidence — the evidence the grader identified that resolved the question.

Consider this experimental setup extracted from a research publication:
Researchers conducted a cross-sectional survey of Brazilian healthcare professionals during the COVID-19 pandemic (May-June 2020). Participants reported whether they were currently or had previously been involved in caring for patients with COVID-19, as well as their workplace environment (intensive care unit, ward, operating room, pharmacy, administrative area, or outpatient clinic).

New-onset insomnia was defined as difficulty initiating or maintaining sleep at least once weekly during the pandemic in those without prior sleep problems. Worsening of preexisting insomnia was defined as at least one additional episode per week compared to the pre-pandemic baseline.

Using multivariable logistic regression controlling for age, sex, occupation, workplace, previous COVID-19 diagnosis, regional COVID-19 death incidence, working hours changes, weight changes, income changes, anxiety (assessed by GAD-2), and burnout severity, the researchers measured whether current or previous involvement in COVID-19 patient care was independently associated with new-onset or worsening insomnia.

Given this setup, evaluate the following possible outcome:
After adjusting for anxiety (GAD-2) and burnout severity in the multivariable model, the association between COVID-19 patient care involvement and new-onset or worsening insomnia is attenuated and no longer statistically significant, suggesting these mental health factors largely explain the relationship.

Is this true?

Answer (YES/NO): NO